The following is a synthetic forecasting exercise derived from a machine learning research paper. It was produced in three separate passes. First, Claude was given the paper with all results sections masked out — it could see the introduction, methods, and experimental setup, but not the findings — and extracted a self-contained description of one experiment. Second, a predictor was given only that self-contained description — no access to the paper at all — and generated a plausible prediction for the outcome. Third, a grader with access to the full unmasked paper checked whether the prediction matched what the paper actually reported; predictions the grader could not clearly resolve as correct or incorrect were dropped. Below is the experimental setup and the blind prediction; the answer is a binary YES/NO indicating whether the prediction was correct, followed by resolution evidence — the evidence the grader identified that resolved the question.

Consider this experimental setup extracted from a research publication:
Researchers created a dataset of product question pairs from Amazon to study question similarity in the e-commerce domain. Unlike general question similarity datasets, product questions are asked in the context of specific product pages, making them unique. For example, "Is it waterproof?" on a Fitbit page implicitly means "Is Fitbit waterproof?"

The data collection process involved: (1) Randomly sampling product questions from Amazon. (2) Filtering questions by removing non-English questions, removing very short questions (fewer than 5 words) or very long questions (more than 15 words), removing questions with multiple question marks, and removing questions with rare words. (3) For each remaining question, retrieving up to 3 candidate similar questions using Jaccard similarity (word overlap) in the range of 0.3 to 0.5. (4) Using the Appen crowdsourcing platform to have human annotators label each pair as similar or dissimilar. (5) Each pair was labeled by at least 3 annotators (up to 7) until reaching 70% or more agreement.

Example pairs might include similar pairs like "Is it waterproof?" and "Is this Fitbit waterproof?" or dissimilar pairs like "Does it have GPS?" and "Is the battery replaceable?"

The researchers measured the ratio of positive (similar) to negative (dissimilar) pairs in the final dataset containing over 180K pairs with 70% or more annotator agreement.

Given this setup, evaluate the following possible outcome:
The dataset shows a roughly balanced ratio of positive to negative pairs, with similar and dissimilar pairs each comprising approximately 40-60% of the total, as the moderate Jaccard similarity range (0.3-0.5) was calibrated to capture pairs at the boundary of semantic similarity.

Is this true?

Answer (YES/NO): YES